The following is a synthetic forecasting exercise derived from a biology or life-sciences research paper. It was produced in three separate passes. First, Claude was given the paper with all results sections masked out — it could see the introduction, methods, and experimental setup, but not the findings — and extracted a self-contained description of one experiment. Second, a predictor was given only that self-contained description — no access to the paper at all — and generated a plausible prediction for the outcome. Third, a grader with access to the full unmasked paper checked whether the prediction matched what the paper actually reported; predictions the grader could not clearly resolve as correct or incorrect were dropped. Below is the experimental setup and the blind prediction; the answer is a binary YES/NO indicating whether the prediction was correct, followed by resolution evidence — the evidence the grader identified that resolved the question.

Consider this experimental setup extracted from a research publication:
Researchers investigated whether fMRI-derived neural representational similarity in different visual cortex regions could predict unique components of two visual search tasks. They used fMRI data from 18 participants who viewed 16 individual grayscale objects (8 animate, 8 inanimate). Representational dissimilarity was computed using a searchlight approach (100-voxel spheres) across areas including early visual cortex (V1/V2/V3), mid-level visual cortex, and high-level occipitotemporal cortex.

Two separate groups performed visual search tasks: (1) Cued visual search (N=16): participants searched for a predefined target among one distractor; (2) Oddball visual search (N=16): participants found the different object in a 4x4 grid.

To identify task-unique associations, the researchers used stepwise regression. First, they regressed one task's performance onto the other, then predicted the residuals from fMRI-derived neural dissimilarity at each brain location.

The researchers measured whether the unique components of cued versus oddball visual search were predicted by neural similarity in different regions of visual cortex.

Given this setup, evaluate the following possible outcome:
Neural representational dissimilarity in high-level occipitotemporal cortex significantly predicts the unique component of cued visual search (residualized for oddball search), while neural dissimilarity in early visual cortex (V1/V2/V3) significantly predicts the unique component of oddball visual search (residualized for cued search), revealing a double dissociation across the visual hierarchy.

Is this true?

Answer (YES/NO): YES